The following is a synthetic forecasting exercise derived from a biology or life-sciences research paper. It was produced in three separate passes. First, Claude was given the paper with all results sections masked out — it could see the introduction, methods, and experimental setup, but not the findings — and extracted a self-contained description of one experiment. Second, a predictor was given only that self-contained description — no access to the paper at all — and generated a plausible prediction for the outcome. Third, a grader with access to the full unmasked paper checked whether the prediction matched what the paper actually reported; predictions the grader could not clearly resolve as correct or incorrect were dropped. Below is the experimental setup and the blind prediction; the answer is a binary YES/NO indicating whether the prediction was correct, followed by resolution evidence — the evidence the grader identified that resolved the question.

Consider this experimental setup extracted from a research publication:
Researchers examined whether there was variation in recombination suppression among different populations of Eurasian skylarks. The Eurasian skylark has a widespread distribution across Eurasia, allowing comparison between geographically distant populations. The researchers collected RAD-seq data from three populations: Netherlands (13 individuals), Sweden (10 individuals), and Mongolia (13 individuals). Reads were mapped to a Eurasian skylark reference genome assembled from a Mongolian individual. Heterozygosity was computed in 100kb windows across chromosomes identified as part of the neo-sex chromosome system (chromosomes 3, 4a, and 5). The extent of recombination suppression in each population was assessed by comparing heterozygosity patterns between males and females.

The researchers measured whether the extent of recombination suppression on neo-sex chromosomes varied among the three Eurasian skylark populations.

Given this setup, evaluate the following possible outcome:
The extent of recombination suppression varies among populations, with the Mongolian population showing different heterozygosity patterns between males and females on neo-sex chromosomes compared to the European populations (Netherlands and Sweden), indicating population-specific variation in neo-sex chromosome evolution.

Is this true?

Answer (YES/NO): YES